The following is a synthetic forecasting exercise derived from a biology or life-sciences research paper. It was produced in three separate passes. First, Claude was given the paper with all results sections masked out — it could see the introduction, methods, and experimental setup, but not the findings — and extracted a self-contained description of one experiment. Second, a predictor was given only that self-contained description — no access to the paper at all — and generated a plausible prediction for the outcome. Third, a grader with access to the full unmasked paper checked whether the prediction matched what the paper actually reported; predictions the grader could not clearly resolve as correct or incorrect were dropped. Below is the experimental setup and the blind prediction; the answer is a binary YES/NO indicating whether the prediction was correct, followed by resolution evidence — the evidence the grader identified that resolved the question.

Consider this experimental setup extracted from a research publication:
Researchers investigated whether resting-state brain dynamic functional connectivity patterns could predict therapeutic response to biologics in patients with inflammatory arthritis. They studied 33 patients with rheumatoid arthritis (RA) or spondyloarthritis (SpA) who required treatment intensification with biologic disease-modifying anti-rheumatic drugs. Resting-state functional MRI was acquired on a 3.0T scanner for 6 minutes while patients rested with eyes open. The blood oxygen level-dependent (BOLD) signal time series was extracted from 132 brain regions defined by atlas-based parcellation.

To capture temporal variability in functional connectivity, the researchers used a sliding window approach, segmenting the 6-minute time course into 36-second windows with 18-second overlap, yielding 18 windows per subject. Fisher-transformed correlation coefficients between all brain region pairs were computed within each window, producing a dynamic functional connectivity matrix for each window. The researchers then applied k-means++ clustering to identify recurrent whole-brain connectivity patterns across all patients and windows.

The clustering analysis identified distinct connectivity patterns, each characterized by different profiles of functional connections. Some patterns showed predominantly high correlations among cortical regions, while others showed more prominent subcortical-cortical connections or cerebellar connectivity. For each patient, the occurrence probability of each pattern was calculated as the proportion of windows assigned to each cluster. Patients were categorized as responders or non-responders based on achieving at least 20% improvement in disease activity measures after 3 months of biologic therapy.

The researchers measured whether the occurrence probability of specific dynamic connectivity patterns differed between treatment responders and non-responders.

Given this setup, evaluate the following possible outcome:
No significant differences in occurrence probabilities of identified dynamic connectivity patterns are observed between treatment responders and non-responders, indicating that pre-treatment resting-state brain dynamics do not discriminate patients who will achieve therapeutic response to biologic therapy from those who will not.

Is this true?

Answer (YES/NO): NO